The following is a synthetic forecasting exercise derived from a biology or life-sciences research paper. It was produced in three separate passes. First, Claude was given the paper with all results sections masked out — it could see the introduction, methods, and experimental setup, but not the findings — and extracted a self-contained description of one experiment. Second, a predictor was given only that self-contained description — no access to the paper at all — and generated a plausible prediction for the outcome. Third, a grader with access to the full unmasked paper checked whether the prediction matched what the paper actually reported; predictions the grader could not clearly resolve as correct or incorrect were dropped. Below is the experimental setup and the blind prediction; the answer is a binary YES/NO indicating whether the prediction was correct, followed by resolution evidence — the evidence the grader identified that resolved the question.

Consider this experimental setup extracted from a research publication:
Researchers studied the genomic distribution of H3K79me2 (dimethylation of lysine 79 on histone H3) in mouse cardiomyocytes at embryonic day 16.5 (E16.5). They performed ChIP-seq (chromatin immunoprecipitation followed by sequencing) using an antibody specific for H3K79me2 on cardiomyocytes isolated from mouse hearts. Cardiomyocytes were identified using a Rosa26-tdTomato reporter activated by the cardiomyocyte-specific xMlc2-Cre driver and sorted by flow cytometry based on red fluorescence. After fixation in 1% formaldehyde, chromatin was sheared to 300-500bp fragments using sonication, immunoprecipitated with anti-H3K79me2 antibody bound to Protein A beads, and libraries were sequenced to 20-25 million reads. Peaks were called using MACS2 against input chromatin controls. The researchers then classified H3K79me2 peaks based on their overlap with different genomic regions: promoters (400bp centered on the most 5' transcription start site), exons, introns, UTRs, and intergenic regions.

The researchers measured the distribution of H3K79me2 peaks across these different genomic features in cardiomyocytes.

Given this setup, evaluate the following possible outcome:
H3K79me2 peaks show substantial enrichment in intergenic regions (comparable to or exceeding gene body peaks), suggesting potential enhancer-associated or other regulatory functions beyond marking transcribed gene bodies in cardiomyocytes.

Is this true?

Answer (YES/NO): NO